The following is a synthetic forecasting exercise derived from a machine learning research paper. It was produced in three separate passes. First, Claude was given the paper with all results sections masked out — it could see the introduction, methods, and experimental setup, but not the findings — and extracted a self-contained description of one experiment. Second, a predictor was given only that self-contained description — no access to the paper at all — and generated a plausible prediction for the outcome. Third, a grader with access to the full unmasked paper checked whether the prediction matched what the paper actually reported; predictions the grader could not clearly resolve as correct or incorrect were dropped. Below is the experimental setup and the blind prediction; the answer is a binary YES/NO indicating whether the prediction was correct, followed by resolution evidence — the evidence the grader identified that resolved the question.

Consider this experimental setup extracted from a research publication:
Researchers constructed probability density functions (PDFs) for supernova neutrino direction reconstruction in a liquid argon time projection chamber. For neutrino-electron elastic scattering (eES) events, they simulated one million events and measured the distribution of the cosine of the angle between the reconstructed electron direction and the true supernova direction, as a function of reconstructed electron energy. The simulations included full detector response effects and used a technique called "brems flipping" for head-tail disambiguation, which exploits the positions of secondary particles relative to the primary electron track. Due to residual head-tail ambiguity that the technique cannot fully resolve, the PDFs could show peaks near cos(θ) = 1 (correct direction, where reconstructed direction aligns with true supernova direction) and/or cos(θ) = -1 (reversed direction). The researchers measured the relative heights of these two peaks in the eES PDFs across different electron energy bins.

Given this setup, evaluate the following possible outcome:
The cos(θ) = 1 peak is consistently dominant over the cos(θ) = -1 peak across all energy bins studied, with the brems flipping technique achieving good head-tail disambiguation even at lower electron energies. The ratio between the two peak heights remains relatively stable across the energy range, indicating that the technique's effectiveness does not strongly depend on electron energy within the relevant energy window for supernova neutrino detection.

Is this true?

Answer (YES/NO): NO